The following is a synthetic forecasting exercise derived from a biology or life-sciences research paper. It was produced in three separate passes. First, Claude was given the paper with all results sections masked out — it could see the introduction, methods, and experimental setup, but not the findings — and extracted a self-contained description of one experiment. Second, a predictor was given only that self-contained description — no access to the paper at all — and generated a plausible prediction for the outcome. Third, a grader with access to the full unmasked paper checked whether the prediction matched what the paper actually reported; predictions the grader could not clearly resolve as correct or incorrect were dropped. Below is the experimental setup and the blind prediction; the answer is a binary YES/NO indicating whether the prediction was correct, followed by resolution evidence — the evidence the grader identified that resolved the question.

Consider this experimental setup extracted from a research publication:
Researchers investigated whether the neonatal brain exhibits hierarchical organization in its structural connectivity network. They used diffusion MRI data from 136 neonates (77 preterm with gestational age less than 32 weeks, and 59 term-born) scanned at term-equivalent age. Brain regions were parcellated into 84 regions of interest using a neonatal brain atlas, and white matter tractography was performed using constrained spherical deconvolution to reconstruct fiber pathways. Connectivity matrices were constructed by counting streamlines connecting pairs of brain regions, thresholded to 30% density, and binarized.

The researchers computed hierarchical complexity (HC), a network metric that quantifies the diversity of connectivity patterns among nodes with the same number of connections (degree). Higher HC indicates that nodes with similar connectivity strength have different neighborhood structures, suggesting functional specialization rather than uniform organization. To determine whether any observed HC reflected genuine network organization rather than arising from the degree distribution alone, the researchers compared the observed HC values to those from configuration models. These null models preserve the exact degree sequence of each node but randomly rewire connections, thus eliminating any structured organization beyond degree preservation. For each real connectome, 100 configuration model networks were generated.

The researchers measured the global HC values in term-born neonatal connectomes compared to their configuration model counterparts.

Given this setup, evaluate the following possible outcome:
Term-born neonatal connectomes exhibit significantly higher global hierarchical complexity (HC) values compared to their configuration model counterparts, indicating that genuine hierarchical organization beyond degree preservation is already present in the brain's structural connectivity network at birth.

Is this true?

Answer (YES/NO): YES